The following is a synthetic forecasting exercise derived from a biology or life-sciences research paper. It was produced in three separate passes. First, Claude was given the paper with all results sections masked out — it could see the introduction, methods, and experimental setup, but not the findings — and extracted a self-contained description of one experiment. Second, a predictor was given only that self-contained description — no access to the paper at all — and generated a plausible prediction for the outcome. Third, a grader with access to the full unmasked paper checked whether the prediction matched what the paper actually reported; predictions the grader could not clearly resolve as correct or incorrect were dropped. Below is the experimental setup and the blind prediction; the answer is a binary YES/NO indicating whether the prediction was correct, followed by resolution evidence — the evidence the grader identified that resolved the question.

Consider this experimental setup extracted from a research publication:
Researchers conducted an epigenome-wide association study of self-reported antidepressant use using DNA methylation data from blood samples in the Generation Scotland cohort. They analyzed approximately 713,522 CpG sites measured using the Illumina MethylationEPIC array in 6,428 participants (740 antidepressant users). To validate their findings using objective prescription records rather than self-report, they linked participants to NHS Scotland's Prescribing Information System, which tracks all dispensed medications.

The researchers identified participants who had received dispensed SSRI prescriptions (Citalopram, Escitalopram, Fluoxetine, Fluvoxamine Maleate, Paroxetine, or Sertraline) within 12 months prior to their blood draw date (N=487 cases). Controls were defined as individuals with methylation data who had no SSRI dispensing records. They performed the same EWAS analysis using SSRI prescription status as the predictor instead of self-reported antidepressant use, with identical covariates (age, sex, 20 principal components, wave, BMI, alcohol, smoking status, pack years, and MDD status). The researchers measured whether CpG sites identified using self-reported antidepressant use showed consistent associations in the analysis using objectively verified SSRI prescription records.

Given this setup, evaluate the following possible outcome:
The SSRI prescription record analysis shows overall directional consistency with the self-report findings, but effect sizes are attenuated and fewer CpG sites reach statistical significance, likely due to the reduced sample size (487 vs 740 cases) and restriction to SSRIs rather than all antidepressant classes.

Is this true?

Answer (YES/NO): YES